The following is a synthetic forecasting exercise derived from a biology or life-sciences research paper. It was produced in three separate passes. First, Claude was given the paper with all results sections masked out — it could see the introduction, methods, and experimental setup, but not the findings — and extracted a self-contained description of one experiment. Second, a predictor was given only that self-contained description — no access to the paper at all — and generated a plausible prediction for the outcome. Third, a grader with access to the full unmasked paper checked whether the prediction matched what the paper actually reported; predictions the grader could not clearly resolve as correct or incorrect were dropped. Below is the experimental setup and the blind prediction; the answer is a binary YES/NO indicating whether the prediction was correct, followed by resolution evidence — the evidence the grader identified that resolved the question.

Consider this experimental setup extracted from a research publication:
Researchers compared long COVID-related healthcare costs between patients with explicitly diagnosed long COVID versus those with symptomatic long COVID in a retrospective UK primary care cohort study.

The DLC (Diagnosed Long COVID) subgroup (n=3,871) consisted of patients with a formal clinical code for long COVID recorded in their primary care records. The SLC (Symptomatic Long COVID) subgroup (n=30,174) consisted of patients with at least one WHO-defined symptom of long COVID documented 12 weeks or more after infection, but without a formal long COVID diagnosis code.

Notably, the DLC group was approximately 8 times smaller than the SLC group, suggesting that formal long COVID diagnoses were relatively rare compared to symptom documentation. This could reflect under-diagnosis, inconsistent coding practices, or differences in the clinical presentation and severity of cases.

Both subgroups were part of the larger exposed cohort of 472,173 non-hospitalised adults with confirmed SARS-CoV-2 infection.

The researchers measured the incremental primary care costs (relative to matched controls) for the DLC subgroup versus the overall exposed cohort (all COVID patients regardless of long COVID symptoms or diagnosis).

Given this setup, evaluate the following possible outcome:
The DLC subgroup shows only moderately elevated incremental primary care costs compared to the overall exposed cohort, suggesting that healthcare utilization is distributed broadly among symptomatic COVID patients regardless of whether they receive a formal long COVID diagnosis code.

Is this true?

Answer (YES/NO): NO